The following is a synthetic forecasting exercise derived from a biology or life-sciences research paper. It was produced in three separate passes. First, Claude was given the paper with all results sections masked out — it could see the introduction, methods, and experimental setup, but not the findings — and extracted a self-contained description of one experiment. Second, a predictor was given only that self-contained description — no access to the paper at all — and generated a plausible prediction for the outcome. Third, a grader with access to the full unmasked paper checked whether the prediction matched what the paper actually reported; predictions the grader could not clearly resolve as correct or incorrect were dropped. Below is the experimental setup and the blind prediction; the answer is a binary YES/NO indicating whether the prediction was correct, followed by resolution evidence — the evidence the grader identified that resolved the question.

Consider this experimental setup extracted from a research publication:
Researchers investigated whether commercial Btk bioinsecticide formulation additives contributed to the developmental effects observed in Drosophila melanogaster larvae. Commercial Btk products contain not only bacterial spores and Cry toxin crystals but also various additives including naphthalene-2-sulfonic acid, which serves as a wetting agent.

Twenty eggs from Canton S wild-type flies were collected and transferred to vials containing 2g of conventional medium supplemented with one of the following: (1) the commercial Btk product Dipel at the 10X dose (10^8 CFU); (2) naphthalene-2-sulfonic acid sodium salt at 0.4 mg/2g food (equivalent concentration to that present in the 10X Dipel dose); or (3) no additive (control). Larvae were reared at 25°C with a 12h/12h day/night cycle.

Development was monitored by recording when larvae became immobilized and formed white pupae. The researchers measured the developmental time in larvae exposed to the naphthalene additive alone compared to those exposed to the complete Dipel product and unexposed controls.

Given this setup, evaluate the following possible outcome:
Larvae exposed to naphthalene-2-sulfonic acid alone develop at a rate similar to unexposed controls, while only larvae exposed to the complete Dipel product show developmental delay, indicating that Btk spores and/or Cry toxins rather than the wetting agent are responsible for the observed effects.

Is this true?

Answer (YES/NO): YES